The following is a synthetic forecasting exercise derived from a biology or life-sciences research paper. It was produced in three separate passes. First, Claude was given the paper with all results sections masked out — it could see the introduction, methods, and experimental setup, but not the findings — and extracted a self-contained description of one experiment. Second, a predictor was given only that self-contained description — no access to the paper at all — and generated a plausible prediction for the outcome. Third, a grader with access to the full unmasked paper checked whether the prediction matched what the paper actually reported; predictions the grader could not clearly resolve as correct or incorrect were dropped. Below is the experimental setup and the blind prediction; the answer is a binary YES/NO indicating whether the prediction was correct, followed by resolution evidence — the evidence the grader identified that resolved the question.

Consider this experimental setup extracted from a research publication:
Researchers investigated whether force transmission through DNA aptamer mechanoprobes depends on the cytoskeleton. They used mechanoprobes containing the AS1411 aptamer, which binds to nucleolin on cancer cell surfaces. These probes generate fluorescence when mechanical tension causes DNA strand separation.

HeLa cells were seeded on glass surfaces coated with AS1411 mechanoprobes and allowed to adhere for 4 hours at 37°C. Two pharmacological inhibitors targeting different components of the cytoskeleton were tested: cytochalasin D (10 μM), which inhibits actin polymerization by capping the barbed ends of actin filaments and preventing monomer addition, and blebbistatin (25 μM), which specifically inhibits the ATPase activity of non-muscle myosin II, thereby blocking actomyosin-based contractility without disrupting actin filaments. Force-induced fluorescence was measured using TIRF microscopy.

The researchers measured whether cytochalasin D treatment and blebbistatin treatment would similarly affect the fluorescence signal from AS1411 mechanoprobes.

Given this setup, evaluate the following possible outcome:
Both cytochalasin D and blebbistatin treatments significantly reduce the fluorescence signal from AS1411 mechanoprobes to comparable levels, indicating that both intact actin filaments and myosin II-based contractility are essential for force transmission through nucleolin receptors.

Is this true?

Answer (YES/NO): NO